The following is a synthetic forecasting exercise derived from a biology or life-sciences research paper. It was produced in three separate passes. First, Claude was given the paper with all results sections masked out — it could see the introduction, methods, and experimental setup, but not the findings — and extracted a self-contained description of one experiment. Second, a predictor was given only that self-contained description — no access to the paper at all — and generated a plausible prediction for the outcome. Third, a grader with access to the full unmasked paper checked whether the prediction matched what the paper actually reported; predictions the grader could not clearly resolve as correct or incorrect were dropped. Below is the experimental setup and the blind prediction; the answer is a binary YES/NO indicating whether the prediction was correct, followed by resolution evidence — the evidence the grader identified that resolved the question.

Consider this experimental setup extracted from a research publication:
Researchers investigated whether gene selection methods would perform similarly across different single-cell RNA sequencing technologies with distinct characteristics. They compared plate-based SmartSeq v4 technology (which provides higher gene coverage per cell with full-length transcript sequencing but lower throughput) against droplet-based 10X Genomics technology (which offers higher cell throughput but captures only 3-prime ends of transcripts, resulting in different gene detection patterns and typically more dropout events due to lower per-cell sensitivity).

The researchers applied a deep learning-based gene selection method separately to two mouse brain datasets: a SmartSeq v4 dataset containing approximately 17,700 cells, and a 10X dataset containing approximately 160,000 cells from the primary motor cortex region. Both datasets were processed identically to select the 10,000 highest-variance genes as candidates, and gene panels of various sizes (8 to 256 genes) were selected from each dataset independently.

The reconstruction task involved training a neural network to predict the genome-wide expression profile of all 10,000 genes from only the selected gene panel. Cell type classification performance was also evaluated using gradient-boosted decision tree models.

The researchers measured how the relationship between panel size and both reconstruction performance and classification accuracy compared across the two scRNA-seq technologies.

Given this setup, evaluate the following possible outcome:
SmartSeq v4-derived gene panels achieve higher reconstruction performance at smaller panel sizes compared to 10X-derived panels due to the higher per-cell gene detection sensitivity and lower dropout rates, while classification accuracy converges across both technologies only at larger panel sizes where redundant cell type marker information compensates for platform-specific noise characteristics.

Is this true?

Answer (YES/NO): NO